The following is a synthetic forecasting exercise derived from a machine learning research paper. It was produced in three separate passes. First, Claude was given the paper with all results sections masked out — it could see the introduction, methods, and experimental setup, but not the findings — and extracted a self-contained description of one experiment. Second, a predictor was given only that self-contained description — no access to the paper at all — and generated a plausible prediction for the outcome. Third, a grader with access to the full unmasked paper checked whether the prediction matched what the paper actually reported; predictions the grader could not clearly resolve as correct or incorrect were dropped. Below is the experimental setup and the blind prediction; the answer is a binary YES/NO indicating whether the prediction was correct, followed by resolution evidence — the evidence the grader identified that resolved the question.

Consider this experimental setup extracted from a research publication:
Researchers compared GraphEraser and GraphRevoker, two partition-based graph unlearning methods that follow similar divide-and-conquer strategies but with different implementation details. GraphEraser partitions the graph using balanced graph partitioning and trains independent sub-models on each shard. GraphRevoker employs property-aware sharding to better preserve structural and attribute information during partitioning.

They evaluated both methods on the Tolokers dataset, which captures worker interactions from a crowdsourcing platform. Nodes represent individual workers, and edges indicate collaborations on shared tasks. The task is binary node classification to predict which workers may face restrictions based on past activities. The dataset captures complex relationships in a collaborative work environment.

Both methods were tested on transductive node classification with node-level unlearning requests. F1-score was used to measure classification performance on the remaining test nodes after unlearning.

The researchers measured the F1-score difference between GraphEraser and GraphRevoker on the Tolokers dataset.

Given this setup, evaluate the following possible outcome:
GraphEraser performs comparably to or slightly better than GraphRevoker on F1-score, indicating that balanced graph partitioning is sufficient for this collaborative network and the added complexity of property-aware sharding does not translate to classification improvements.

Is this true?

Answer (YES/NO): YES